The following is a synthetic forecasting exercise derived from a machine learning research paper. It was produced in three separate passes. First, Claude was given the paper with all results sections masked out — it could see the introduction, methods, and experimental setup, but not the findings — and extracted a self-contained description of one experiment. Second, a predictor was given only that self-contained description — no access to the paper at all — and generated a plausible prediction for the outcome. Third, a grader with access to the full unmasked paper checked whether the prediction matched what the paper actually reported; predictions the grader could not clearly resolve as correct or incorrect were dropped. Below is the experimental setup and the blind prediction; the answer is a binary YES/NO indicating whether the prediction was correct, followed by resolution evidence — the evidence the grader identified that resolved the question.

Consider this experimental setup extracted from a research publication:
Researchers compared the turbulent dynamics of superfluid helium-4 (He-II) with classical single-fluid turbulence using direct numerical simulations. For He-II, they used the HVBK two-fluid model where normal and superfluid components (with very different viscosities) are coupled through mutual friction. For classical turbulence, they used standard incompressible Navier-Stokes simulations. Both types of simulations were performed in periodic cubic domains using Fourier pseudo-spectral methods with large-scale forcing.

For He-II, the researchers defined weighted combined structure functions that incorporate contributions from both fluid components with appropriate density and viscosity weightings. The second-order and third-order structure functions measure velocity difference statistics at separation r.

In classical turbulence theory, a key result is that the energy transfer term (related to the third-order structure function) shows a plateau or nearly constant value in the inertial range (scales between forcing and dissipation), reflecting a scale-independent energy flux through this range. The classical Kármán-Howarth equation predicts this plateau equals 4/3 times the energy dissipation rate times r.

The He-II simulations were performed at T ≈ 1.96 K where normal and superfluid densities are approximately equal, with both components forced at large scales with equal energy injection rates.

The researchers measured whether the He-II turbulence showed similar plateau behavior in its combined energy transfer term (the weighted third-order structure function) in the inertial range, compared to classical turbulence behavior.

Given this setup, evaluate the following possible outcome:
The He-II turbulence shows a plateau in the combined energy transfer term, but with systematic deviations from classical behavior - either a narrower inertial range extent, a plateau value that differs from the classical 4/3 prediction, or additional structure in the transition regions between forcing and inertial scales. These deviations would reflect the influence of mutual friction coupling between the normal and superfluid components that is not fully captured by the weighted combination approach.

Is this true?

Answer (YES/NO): NO